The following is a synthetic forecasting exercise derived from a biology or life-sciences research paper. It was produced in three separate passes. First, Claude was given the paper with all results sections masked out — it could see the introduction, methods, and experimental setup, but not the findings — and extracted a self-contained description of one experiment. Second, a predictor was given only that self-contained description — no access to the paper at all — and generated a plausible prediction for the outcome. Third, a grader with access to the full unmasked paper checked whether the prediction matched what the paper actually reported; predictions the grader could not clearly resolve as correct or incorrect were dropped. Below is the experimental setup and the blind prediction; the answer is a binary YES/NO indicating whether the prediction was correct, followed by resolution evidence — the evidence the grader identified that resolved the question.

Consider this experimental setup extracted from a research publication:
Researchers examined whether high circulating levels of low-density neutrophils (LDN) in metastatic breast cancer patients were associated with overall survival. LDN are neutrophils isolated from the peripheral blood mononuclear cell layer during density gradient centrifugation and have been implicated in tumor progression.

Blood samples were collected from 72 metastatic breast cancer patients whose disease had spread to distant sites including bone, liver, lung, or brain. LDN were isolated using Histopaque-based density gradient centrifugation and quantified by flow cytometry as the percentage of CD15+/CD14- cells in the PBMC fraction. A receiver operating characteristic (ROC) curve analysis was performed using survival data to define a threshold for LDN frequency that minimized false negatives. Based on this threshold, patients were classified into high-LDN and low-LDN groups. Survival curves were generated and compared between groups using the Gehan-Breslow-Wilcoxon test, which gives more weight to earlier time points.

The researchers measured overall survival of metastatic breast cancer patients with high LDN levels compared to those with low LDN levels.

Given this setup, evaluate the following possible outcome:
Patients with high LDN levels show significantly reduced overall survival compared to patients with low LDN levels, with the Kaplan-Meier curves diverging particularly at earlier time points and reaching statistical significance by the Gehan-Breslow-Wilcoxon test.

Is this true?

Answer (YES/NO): YES